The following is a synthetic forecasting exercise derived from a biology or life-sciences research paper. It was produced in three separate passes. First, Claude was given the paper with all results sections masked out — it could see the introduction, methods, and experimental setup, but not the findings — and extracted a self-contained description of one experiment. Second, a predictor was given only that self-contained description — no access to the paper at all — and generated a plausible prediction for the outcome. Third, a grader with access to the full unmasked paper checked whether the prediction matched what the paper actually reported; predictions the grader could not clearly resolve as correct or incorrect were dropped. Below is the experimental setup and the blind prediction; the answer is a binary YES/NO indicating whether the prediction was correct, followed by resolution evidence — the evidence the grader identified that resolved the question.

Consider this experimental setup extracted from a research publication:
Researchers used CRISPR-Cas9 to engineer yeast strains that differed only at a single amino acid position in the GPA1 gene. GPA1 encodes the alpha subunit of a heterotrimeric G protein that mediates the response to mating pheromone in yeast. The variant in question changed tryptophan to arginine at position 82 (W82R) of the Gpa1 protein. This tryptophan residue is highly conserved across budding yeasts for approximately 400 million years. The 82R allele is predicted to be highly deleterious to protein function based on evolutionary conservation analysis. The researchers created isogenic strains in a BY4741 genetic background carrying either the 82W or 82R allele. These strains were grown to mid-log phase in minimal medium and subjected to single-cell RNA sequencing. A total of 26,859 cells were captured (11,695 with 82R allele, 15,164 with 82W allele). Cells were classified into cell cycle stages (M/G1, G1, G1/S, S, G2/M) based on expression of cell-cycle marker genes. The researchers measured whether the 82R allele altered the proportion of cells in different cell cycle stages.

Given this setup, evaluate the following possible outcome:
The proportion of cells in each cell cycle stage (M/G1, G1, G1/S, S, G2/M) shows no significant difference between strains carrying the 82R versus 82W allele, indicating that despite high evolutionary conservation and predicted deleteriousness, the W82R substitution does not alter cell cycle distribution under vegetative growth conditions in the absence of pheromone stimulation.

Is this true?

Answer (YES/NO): NO